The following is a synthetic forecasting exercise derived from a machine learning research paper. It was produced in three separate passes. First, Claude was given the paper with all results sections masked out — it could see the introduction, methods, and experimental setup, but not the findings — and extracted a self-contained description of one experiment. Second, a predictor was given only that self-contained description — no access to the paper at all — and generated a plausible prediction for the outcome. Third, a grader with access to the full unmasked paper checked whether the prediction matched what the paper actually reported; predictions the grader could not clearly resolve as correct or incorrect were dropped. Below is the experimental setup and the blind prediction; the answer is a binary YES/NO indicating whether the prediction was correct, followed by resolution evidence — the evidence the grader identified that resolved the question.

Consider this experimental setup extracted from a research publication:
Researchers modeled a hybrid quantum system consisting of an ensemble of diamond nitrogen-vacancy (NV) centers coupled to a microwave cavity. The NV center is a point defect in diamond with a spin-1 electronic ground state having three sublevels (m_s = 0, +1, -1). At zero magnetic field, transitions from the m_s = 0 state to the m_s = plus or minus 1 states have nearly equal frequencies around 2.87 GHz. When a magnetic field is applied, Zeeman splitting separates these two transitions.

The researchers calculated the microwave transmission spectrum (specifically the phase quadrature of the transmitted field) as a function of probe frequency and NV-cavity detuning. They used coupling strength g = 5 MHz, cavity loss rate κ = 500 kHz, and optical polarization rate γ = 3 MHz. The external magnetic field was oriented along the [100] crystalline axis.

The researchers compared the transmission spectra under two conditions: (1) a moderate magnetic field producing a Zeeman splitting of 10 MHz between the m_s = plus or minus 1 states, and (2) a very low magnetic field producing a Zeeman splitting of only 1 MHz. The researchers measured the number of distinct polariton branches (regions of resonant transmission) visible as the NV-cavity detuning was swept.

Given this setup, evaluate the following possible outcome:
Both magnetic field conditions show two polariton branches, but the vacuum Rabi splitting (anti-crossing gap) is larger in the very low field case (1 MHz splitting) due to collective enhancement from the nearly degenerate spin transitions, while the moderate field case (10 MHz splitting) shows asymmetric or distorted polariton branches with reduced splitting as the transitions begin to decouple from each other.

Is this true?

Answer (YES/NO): NO